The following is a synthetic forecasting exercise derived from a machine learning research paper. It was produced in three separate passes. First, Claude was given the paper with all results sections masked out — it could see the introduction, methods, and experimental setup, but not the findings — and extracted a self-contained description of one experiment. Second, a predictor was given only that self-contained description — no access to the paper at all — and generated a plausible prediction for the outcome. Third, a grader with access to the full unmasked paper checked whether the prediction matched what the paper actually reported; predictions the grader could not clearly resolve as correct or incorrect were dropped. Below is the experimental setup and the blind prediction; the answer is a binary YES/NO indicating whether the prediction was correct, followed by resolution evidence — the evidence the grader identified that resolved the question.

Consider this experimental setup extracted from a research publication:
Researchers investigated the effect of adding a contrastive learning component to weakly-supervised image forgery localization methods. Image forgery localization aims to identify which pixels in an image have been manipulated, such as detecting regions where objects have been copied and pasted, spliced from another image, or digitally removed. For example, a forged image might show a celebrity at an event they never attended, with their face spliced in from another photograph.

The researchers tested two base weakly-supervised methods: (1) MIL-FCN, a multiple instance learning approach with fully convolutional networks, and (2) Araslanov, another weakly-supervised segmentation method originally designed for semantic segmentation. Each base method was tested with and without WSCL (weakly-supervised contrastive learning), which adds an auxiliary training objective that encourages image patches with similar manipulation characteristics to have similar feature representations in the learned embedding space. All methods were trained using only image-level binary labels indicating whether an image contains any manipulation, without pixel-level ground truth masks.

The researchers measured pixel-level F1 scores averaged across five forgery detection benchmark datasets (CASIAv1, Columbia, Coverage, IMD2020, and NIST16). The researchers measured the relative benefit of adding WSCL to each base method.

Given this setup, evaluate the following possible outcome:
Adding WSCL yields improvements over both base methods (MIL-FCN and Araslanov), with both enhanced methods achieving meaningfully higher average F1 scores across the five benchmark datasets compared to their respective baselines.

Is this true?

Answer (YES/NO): YES